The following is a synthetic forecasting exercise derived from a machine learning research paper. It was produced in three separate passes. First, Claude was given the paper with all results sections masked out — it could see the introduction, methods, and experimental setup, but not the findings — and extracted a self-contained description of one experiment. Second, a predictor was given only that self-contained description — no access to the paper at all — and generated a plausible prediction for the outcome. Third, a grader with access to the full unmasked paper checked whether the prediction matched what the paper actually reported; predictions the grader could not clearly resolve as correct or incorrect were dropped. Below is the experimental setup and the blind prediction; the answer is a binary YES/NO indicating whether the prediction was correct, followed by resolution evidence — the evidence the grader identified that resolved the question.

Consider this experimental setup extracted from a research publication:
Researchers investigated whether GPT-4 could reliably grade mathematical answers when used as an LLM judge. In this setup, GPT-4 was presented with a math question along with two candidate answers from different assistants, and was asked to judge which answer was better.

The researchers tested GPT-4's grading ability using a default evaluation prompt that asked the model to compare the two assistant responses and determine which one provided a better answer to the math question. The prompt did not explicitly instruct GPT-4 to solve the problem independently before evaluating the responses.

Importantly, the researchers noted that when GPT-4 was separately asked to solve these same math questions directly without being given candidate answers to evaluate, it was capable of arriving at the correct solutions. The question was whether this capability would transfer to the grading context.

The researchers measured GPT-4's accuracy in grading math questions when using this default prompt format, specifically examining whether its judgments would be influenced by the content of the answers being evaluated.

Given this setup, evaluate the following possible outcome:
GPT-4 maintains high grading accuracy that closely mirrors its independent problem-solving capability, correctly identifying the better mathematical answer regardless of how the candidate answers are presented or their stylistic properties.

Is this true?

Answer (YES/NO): NO